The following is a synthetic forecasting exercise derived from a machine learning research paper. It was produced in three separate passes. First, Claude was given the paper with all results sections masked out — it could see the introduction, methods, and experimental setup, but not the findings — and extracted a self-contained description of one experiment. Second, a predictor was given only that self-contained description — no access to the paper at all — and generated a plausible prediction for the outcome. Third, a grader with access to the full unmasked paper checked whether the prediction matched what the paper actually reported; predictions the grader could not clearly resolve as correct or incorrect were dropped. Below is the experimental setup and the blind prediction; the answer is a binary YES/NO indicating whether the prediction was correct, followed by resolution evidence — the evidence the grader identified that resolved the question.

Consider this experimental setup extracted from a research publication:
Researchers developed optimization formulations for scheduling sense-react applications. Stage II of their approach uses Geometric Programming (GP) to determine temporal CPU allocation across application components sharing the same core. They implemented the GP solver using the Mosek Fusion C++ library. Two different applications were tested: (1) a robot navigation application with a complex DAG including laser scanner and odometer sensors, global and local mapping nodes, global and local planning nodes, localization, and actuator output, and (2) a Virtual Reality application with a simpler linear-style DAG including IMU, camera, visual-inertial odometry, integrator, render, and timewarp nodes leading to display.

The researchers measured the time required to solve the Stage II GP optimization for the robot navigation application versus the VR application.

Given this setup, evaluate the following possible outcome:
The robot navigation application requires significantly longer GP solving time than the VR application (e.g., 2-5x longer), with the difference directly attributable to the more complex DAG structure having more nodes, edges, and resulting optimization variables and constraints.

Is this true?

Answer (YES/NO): YES